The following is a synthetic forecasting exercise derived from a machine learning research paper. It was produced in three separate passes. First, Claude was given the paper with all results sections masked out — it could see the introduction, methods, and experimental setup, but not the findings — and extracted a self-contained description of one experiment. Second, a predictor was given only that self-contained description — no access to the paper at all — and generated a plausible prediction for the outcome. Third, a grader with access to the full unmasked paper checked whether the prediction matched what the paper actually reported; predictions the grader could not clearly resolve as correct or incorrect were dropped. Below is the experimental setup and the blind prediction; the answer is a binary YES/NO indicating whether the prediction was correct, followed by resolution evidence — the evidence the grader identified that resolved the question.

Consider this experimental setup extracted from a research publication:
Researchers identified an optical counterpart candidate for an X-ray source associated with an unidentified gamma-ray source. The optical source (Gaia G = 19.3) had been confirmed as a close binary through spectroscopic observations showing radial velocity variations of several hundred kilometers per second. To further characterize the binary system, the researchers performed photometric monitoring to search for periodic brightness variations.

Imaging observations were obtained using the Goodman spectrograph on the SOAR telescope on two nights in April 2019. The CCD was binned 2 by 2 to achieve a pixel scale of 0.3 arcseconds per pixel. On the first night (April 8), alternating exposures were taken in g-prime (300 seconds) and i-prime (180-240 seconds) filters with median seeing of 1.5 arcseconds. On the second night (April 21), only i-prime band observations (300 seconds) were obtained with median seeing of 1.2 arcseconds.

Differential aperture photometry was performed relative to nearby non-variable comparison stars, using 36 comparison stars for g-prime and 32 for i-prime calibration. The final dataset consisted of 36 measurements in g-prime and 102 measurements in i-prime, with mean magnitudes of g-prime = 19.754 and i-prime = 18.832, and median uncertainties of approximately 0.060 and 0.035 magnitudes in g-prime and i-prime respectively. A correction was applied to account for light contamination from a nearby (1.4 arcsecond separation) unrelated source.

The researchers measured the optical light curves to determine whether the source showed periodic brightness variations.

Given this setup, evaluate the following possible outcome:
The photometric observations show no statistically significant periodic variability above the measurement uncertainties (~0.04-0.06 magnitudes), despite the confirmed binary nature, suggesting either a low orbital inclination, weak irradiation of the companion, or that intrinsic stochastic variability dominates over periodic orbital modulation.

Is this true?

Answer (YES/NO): NO